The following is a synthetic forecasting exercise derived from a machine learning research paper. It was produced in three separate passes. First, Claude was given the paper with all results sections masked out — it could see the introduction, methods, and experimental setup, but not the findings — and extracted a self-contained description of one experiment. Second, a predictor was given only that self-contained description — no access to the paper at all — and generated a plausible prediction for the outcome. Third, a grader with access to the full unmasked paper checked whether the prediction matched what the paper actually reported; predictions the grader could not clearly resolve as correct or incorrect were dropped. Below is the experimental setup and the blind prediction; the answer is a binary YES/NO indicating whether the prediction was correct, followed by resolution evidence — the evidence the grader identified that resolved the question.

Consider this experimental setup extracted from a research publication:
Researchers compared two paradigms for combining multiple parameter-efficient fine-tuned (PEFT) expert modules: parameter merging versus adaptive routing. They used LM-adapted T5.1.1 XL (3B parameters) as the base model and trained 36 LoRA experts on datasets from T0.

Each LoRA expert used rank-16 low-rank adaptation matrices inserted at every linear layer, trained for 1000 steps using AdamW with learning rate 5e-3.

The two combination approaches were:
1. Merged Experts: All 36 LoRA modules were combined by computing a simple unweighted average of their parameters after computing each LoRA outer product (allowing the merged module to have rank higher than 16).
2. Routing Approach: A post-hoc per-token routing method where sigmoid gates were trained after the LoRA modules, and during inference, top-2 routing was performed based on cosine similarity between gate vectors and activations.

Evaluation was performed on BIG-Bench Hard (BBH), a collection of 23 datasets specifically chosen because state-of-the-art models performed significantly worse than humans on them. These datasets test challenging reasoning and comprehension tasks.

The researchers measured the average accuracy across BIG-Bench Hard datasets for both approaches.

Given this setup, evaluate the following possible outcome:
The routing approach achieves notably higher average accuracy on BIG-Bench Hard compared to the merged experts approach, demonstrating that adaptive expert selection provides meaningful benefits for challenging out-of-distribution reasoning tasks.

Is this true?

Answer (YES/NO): NO